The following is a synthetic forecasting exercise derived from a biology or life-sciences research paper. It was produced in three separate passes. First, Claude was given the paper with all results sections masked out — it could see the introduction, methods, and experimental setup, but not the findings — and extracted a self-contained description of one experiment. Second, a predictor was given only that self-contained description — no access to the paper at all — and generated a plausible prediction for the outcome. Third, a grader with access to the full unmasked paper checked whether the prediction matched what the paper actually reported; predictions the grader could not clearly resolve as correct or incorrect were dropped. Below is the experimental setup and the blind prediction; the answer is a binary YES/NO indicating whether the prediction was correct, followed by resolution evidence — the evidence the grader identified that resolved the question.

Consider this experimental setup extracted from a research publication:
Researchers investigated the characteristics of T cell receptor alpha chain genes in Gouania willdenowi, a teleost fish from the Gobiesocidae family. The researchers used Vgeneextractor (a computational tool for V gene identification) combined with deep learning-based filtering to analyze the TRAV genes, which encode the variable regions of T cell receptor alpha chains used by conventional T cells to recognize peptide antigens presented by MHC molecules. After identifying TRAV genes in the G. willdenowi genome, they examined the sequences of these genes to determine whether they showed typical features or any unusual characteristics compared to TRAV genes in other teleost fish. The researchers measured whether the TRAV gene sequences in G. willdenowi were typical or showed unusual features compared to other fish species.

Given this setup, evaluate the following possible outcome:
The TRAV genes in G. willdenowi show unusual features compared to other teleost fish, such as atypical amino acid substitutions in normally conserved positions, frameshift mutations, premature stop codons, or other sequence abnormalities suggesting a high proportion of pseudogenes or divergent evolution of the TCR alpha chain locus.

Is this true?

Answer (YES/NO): NO